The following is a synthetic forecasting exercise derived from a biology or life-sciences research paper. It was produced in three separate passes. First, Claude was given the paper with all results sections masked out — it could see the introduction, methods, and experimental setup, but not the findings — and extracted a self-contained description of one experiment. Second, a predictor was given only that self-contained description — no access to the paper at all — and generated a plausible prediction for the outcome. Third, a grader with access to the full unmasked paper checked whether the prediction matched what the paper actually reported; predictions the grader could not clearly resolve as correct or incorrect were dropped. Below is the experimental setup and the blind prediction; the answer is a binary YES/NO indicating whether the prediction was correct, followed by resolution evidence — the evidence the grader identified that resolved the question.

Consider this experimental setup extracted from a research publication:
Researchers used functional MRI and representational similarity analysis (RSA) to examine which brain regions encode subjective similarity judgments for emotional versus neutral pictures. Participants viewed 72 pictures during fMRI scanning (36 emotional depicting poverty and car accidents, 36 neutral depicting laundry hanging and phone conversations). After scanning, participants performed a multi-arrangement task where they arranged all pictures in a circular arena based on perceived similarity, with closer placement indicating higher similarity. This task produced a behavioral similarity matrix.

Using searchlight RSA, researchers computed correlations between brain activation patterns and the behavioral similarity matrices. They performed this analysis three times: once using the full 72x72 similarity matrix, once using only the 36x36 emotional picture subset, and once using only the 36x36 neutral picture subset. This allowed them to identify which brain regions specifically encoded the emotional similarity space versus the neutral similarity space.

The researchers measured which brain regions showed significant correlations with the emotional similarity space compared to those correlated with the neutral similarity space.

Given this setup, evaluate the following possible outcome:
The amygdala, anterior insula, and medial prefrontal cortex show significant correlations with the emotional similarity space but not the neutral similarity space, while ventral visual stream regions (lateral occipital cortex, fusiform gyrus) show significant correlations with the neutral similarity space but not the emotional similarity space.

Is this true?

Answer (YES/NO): NO